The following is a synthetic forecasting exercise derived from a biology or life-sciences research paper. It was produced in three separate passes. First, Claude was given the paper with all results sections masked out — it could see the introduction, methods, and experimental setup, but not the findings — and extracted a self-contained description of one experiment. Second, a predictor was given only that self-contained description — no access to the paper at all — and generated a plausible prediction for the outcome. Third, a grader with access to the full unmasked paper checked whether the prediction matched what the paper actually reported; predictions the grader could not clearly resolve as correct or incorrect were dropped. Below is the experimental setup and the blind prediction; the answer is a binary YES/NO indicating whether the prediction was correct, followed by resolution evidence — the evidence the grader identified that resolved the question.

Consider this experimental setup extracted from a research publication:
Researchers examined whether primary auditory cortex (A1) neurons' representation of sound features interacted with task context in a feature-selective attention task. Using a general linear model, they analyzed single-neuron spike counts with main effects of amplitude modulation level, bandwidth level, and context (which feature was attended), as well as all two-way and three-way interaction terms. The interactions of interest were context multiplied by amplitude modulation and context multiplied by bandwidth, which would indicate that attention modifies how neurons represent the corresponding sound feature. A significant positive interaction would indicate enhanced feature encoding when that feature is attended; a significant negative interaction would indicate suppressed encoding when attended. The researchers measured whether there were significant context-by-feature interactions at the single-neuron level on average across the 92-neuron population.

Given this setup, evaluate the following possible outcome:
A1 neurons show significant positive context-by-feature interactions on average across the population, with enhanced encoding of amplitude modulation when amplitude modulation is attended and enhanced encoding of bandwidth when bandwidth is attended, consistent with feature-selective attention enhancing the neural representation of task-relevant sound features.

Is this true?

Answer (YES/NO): NO